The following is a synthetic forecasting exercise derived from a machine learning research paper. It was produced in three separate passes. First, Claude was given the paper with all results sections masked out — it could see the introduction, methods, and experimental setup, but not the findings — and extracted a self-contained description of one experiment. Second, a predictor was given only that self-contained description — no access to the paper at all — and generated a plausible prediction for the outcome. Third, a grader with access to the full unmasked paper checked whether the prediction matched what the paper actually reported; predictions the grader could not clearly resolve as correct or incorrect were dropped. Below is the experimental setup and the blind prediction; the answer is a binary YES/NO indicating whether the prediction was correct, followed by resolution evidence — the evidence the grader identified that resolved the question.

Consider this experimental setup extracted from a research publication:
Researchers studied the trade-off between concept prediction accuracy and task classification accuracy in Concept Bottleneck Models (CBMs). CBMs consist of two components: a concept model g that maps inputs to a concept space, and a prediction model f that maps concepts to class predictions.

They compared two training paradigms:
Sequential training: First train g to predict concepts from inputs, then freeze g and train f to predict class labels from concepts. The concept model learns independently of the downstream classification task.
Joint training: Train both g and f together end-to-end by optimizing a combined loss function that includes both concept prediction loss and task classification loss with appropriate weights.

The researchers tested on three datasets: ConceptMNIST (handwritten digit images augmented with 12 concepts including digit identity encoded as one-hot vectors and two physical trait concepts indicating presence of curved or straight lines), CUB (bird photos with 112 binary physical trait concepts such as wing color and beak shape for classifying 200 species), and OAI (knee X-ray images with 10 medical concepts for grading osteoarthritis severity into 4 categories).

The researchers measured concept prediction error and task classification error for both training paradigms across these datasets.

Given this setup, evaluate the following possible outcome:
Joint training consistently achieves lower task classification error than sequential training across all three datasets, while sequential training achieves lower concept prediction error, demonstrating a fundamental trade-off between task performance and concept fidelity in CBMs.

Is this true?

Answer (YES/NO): YES